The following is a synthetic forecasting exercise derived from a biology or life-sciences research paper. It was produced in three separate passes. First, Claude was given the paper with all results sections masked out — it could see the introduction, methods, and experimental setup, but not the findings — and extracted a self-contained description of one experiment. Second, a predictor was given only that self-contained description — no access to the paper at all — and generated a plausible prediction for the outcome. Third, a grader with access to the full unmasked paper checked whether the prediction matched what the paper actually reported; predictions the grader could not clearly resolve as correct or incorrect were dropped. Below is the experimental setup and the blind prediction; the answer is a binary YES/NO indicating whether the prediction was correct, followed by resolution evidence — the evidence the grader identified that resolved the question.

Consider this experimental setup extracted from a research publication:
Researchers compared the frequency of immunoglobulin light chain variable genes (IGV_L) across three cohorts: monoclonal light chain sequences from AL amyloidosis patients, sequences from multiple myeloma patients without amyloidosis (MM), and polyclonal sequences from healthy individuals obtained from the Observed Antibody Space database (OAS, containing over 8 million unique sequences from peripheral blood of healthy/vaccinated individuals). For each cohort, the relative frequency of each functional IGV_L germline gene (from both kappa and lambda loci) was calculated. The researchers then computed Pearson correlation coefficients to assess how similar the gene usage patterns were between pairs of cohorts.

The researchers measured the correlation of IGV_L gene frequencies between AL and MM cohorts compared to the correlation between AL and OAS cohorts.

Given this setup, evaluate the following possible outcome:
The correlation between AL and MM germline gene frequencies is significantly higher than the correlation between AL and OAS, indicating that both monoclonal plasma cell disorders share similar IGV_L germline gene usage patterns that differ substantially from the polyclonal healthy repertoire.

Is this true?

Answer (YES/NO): YES